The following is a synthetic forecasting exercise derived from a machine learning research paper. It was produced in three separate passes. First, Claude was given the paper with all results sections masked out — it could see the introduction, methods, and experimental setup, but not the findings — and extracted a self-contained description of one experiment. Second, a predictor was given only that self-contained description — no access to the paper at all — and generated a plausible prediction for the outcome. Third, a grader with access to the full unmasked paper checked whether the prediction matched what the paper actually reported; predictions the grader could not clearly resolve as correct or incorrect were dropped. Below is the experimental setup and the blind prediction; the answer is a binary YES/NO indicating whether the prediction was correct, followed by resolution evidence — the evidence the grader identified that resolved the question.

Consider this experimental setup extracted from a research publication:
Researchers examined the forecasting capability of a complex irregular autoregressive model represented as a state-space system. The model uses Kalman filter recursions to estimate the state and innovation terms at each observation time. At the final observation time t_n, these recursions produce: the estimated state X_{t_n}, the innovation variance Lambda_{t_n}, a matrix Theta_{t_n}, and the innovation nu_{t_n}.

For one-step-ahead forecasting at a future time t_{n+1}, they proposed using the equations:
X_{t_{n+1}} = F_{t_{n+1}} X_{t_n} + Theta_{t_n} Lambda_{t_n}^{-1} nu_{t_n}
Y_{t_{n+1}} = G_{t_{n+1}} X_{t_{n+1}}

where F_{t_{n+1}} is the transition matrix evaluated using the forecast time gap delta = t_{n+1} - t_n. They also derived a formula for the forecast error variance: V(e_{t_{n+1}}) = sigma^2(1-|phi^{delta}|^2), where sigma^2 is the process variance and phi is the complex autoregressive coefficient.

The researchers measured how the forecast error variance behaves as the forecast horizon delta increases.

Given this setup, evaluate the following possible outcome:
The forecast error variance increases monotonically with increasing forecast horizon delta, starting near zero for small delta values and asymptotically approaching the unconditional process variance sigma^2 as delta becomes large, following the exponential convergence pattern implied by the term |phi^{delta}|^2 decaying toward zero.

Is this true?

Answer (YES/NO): YES